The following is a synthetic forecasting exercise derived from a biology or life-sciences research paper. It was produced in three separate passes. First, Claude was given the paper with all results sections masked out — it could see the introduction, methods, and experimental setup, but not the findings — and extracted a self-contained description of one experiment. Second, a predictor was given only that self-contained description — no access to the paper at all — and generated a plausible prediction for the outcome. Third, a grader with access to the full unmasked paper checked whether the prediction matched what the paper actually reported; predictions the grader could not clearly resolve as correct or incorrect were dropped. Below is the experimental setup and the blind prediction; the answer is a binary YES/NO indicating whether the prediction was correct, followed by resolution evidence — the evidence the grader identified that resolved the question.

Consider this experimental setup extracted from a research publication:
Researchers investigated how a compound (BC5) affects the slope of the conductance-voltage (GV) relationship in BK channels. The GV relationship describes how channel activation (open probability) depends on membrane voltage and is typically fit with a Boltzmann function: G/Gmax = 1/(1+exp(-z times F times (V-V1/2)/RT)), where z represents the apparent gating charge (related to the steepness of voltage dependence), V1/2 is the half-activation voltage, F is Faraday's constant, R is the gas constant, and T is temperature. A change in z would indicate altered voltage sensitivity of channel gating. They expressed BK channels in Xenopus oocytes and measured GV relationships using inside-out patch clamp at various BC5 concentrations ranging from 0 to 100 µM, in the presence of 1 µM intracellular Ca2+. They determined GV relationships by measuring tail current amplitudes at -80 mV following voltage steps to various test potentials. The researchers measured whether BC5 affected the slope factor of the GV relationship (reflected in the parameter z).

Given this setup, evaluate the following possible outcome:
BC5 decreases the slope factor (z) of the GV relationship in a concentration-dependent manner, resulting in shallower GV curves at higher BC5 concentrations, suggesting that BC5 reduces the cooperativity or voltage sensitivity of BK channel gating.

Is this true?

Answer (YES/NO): NO